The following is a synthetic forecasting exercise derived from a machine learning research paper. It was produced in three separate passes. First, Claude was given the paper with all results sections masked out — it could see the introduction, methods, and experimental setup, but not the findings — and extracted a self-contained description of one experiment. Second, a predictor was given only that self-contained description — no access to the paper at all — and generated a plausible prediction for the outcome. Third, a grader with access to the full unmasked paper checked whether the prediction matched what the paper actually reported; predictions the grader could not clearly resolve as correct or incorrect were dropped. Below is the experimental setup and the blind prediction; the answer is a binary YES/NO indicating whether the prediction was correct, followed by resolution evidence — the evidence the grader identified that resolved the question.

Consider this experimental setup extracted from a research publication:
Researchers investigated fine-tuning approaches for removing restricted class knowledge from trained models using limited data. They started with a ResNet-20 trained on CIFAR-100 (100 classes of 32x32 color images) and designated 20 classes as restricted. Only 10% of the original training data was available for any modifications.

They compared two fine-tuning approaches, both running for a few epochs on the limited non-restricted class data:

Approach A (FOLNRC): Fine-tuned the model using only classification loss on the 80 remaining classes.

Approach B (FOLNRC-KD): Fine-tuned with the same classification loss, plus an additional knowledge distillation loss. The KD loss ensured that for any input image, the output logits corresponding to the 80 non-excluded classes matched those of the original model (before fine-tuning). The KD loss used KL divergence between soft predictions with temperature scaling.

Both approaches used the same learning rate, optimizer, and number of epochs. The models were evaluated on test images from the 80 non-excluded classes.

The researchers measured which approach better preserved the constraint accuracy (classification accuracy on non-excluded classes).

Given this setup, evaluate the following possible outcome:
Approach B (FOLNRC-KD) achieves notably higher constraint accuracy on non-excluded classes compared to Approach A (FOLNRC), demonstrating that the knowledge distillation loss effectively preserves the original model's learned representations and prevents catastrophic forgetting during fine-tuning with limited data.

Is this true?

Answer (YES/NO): NO